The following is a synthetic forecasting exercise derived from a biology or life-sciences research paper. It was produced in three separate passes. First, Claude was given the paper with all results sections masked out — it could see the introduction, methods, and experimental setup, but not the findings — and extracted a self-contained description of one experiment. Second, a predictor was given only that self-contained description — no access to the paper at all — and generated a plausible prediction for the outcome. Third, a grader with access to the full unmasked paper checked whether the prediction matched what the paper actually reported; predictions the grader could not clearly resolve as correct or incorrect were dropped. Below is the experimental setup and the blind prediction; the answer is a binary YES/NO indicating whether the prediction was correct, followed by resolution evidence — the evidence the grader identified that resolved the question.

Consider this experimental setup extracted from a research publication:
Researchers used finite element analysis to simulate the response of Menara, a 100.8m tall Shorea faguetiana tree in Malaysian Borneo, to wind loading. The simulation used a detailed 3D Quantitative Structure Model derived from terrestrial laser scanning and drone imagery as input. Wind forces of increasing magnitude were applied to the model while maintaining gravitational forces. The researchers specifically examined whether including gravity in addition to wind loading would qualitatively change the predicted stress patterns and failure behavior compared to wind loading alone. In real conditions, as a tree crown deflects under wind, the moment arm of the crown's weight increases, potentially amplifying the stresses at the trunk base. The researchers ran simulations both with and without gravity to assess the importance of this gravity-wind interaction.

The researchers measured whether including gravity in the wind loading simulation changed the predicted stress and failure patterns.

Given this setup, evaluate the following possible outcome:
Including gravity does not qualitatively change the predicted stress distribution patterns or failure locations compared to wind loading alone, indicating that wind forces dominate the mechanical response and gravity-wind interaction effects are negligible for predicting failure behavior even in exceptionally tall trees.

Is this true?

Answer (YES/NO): NO